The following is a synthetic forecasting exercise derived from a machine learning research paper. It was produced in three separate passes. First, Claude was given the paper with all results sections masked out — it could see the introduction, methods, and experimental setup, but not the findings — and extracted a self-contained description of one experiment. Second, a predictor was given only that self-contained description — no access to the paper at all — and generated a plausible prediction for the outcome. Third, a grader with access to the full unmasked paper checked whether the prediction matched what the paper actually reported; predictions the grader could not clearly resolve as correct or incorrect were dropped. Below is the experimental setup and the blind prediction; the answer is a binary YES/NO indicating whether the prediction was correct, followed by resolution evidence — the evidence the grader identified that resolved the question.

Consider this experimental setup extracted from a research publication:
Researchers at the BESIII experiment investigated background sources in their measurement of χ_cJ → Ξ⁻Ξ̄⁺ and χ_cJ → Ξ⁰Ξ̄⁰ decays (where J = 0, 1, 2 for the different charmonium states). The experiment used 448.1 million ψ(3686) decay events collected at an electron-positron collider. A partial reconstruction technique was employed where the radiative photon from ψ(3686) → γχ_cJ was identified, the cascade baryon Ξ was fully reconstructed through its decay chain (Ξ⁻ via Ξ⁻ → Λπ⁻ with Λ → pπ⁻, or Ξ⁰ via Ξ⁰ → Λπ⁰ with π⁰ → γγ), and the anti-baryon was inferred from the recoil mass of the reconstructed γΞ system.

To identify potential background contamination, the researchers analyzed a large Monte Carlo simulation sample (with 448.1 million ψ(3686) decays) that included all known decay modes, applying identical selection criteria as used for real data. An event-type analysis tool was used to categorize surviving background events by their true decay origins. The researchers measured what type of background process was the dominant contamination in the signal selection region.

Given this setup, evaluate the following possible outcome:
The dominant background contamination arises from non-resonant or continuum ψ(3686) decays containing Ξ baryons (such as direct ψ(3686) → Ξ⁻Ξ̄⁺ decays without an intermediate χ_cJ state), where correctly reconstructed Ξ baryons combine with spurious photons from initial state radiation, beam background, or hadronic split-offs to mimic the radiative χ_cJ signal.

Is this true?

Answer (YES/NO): NO